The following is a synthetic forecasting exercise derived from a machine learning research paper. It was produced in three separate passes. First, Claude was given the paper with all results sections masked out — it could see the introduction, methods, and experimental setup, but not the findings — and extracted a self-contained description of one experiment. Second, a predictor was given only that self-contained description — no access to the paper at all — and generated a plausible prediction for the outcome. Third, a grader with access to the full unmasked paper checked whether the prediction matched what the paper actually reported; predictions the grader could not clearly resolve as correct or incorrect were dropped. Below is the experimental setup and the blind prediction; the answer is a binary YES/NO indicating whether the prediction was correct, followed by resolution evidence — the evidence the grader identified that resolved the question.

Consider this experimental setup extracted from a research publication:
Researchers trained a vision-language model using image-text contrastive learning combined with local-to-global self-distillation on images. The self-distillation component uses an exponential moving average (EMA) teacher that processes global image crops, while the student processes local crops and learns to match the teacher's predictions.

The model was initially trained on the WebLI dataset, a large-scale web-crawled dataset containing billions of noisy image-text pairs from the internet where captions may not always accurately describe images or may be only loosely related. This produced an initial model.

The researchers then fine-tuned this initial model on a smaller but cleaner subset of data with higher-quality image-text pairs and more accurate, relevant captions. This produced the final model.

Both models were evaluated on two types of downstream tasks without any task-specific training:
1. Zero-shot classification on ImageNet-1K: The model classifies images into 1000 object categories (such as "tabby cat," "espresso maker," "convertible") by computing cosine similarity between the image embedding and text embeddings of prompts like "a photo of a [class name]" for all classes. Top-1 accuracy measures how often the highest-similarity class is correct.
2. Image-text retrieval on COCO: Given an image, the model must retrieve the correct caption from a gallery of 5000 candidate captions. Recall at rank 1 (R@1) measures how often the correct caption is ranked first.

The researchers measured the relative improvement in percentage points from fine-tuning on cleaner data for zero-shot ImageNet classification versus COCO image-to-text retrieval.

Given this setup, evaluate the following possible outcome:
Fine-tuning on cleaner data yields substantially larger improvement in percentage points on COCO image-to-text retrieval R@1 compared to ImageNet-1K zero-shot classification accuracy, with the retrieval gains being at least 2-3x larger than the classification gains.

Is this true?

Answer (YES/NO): YES